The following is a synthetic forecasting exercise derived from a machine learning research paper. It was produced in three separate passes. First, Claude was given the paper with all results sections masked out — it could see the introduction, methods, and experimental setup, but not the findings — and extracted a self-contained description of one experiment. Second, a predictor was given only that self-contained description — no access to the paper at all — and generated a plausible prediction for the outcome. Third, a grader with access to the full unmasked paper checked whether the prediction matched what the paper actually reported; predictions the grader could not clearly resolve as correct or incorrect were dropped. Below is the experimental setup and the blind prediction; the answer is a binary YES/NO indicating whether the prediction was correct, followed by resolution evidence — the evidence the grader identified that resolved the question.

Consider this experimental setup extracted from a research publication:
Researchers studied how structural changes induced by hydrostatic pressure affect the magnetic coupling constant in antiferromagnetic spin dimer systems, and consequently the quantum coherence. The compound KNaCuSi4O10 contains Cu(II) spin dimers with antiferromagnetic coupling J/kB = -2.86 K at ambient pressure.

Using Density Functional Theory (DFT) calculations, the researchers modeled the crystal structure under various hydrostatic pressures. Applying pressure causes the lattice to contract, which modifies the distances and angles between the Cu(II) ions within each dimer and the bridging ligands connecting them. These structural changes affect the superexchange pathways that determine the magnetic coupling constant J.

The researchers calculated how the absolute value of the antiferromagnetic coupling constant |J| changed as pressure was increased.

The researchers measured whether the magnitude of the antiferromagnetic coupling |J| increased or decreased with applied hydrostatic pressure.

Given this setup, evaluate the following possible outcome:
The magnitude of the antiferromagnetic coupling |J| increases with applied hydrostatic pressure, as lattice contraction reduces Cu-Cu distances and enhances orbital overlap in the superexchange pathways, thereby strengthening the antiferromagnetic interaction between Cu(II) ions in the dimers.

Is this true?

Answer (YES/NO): NO